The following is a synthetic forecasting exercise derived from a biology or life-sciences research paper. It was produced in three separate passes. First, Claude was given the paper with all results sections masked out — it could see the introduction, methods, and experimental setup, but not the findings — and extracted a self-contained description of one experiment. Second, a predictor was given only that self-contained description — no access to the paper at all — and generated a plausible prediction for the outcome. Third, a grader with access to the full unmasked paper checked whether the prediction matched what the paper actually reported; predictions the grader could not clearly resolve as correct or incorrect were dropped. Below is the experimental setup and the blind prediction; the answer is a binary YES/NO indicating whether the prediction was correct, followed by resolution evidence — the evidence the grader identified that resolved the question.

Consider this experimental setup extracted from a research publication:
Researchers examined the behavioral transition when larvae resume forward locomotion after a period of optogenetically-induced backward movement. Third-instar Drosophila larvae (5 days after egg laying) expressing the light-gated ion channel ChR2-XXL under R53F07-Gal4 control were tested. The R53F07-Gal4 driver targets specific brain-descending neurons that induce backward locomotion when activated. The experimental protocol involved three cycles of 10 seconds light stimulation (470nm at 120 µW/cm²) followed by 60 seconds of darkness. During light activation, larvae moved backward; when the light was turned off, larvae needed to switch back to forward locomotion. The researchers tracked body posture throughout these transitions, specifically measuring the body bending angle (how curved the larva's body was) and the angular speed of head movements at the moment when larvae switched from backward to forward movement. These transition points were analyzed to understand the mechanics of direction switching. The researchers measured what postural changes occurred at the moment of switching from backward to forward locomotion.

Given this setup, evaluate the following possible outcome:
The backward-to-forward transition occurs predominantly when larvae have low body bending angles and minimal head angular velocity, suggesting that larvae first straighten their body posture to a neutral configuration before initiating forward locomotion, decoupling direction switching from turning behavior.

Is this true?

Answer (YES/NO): NO